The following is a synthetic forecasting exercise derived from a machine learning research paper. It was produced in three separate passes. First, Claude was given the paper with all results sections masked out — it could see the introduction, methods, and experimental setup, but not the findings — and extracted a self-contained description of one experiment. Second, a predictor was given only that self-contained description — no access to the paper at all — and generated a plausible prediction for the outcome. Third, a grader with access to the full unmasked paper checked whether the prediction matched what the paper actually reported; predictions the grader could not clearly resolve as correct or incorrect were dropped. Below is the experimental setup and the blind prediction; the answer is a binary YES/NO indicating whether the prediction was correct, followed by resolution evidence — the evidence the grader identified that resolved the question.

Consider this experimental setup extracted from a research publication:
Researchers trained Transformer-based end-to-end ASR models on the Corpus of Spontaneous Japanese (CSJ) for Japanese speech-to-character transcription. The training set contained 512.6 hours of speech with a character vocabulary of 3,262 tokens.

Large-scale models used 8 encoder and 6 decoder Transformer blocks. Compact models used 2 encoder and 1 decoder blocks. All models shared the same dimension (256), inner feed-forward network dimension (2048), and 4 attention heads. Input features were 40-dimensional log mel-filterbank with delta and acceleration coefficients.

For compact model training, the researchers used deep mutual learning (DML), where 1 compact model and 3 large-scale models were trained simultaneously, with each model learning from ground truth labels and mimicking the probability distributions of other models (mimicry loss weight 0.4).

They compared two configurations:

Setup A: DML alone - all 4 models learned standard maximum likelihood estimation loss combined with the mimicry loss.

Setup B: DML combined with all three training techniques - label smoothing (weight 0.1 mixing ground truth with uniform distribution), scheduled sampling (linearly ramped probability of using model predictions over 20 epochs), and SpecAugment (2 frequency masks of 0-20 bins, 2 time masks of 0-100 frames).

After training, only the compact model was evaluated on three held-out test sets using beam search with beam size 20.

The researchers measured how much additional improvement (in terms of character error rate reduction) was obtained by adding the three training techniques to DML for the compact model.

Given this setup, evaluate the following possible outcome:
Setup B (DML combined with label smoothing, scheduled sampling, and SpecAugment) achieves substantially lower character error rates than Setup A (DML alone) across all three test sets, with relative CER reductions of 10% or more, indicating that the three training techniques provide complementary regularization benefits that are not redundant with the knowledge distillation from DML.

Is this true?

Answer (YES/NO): NO